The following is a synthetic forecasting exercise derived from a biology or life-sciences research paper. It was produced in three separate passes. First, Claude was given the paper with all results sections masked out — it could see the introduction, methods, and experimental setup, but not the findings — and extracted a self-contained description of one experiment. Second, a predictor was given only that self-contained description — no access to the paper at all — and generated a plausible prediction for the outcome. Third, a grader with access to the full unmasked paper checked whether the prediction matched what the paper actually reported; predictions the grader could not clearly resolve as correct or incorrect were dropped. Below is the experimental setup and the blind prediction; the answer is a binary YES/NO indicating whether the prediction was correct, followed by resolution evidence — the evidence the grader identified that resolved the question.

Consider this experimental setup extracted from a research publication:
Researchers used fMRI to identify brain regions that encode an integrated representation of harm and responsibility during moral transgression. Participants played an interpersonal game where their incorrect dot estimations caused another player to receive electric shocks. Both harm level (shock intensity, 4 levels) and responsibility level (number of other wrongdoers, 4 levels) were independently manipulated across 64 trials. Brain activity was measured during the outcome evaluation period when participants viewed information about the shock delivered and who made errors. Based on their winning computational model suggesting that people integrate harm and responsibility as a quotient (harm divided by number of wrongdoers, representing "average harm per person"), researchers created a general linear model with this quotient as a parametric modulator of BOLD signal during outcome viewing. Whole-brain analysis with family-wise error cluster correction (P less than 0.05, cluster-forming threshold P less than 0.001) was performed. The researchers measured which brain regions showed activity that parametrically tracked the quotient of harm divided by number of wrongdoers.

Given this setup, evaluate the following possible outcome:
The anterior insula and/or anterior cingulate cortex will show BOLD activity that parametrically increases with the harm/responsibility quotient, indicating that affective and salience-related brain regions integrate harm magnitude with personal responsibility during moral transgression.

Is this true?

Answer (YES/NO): NO